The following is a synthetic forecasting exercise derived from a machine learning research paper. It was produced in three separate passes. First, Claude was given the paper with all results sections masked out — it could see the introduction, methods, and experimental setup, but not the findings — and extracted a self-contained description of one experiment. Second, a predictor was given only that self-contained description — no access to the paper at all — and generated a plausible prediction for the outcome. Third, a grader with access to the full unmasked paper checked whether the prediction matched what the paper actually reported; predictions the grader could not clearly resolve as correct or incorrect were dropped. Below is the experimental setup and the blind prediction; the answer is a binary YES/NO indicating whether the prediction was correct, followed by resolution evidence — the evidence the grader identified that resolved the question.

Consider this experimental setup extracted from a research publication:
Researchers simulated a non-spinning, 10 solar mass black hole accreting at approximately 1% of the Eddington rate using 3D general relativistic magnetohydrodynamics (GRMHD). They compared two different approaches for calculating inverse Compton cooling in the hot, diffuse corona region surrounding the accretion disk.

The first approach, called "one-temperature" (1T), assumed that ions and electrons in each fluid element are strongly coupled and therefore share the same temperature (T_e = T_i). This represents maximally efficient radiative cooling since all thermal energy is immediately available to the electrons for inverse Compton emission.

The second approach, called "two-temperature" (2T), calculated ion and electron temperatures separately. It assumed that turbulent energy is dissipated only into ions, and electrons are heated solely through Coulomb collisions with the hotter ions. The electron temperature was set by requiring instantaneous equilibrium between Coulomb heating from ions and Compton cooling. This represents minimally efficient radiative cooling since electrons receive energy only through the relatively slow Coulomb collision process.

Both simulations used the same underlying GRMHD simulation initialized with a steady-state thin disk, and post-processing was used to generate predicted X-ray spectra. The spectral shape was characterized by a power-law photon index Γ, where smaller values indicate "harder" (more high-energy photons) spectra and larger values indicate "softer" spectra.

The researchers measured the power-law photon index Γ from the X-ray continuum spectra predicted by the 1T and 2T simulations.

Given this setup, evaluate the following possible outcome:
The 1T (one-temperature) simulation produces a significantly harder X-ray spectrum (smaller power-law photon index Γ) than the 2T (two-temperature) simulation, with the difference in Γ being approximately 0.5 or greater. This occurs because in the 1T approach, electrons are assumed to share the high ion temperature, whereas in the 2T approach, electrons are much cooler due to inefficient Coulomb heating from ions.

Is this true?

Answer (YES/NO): NO